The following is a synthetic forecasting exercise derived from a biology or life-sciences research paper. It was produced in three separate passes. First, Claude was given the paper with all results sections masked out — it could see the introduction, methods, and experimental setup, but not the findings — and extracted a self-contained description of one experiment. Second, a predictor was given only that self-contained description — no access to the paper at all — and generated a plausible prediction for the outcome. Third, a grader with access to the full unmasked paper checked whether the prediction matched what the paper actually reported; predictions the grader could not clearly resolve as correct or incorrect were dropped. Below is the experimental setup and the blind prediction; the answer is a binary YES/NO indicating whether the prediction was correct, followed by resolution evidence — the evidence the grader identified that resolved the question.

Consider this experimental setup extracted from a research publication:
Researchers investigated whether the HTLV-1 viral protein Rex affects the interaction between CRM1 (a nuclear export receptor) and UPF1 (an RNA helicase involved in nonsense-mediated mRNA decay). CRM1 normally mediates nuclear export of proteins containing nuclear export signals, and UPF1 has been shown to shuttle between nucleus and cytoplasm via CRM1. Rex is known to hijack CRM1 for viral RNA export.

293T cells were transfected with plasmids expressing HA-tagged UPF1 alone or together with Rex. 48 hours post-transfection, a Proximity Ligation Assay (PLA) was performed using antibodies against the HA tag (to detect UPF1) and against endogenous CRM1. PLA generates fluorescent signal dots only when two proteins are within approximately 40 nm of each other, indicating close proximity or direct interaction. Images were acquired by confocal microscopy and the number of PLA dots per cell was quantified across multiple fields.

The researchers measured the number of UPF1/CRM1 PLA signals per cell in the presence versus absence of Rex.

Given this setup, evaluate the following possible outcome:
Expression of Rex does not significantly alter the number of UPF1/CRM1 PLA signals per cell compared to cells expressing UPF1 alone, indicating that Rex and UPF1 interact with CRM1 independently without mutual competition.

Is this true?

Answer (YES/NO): NO